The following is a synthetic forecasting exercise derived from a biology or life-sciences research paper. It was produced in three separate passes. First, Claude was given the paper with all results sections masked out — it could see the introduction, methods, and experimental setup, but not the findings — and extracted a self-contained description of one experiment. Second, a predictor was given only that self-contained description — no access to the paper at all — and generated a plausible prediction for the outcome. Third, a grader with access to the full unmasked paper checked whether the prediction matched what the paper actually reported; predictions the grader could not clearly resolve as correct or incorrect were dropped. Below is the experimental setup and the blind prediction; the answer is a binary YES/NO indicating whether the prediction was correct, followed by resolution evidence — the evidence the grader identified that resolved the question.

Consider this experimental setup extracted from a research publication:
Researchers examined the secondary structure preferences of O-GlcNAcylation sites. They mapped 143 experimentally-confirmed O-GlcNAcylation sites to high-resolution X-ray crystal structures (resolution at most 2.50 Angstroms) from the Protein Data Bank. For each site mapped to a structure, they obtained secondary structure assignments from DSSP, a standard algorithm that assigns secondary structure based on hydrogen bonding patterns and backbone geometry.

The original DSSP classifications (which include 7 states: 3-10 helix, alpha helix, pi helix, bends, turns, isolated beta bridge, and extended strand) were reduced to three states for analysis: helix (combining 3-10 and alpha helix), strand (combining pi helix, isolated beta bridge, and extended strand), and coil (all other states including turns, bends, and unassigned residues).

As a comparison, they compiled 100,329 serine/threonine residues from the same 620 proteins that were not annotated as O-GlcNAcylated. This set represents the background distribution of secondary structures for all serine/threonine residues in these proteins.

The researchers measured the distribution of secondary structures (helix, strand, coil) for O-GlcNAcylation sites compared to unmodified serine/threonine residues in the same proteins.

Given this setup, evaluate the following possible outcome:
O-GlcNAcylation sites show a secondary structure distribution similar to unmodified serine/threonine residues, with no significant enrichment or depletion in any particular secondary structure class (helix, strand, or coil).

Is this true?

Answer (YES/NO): YES